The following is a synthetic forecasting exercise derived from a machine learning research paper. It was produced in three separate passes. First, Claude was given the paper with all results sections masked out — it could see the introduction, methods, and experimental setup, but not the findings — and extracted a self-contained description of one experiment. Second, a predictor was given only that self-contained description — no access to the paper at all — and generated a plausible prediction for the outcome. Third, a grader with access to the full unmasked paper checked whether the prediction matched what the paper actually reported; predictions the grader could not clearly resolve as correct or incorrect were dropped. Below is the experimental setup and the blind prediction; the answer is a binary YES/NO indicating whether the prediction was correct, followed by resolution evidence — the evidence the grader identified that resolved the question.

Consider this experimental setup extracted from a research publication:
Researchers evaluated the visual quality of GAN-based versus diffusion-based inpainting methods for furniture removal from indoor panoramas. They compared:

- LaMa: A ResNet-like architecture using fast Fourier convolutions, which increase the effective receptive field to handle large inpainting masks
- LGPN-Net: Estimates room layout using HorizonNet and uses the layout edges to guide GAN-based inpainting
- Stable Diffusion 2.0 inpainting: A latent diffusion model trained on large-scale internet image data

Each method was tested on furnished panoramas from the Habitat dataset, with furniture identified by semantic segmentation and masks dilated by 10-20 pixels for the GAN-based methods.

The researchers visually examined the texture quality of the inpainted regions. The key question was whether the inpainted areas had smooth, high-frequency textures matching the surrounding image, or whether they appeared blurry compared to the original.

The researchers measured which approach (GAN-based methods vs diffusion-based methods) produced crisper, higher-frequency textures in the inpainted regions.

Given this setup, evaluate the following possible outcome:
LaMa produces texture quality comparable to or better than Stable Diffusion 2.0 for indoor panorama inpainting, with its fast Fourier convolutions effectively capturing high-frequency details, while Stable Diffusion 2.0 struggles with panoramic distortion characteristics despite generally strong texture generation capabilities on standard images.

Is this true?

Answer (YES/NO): NO